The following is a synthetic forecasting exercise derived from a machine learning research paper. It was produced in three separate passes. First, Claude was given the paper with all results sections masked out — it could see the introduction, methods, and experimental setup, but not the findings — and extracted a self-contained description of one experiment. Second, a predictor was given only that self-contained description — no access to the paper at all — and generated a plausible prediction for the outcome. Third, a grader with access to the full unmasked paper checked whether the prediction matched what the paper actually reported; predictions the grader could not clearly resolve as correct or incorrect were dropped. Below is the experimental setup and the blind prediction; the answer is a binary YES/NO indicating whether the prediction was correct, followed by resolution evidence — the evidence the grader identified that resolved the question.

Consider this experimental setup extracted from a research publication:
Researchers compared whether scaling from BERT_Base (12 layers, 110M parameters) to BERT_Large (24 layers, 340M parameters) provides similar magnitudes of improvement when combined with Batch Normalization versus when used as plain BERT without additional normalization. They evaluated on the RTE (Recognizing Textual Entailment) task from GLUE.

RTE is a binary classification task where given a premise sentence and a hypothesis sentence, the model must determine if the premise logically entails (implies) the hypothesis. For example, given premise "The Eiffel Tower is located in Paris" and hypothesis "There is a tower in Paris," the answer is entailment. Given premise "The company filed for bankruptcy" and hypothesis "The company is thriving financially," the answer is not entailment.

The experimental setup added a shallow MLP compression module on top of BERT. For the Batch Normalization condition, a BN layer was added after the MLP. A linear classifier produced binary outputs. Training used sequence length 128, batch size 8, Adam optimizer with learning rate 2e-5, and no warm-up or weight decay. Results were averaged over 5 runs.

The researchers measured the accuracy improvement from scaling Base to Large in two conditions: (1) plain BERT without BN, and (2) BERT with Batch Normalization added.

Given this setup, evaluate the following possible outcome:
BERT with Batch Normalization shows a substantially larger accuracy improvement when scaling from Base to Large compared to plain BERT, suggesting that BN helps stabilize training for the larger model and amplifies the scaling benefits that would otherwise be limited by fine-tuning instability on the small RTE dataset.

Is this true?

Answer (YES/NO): NO